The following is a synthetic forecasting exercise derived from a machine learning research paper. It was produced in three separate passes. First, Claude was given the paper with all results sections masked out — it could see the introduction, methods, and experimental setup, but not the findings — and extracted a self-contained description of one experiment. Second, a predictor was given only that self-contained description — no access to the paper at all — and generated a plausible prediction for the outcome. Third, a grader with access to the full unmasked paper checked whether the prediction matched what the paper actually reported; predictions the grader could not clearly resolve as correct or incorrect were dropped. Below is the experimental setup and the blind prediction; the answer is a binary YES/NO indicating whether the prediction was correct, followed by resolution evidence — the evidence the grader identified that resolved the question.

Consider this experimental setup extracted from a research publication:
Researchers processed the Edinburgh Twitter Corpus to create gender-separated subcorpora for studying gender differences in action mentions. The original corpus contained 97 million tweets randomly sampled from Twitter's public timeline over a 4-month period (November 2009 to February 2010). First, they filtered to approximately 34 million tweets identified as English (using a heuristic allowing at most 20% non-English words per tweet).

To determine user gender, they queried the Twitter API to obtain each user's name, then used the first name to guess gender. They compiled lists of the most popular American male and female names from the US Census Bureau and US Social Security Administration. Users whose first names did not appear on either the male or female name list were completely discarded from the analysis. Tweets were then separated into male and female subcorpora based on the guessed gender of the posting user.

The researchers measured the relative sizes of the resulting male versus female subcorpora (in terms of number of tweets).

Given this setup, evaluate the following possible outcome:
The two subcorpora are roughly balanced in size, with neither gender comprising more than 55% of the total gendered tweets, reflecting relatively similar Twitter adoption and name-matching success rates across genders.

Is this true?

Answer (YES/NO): YES